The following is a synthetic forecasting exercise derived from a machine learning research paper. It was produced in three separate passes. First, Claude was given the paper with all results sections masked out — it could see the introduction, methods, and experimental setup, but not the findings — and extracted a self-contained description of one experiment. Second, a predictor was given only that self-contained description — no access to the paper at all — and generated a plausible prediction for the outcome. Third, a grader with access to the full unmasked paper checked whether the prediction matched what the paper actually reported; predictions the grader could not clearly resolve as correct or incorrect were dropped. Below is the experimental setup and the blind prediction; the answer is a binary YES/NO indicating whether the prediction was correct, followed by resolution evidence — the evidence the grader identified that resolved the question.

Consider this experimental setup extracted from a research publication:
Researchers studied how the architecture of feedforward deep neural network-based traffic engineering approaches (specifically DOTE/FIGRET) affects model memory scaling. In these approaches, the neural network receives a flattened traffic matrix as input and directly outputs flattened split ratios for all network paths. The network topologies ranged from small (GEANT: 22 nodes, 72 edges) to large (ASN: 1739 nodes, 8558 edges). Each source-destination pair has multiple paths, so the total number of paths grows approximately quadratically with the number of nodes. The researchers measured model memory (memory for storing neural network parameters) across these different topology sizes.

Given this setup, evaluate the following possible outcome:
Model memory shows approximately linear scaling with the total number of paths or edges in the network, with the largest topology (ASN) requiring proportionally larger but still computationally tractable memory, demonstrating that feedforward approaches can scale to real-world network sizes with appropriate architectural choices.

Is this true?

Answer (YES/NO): NO